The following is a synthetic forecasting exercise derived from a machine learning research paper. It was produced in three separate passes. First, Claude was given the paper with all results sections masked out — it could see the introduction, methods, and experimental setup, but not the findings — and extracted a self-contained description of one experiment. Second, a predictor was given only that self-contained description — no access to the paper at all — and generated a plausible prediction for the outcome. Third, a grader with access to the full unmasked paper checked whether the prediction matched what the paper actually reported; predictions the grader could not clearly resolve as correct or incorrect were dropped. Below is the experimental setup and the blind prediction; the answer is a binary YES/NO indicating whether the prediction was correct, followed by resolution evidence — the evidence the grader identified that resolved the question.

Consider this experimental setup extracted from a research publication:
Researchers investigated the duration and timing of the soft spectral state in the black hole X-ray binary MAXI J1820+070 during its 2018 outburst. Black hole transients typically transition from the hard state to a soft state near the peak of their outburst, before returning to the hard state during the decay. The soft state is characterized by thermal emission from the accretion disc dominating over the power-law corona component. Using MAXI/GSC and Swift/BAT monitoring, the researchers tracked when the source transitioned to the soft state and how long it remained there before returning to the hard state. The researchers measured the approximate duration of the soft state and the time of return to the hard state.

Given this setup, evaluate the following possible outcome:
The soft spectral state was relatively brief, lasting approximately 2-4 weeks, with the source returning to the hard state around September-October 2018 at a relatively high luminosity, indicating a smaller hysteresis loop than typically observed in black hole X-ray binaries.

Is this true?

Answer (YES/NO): NO